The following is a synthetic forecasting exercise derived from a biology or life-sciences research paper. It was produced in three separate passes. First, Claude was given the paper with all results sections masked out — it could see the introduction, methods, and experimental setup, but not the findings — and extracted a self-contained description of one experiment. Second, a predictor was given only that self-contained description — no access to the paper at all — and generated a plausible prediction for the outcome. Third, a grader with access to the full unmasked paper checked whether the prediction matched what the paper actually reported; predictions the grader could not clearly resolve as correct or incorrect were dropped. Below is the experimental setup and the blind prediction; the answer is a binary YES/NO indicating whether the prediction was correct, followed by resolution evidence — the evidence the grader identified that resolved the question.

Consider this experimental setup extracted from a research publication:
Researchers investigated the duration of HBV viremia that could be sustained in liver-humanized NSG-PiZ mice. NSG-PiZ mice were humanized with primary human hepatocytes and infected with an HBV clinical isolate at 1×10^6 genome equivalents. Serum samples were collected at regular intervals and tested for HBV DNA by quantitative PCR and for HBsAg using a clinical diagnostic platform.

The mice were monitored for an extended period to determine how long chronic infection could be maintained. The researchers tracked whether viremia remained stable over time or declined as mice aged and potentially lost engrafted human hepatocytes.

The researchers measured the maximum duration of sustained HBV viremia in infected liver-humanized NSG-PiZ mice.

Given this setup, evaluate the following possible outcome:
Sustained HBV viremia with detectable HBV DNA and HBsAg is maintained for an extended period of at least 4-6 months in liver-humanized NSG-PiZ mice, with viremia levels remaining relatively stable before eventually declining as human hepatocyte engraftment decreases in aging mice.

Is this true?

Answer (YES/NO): YES